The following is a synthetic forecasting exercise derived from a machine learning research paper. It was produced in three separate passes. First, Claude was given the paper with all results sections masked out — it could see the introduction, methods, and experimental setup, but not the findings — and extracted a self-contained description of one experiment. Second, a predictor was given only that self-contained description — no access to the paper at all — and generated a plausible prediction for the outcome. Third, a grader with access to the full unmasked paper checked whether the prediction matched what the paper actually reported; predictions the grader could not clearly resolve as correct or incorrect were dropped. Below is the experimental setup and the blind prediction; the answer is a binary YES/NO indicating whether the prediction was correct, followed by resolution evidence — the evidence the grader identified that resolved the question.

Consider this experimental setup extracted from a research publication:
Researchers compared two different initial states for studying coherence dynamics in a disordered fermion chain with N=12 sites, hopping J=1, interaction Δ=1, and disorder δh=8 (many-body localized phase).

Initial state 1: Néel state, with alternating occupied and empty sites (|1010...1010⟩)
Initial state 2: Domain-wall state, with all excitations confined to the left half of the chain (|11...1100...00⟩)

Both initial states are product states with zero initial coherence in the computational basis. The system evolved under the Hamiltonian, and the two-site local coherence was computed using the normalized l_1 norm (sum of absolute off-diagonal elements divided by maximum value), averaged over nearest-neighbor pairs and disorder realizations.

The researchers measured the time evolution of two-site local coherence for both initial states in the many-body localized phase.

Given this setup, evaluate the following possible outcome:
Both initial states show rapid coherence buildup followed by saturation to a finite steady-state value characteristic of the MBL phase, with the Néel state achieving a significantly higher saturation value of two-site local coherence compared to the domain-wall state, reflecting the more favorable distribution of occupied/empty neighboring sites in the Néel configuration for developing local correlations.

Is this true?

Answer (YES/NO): NO